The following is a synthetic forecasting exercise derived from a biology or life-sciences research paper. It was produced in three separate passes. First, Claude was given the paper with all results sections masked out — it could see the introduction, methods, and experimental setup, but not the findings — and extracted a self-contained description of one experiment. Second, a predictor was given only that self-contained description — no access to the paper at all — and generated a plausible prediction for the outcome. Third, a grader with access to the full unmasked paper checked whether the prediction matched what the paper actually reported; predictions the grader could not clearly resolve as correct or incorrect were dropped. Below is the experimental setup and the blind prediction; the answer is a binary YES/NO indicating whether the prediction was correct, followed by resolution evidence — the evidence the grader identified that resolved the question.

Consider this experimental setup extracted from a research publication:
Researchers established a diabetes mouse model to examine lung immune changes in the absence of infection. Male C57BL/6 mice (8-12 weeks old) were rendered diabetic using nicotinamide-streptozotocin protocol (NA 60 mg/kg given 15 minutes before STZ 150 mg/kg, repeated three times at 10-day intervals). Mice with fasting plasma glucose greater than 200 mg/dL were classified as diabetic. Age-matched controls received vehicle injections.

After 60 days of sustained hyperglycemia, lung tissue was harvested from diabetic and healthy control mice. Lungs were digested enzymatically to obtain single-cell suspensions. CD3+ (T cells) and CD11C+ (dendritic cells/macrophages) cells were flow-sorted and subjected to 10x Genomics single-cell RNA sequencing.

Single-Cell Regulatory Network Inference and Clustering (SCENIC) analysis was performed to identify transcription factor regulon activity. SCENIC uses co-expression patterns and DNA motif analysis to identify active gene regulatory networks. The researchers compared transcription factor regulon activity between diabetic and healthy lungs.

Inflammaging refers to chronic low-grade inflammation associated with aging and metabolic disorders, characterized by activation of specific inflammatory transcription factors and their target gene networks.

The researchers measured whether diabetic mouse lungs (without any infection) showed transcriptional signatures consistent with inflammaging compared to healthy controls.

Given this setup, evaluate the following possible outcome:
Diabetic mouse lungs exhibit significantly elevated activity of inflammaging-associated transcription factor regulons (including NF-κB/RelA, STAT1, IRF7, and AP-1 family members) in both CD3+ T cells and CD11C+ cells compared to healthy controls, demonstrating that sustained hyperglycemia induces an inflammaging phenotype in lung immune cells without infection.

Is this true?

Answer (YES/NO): NO